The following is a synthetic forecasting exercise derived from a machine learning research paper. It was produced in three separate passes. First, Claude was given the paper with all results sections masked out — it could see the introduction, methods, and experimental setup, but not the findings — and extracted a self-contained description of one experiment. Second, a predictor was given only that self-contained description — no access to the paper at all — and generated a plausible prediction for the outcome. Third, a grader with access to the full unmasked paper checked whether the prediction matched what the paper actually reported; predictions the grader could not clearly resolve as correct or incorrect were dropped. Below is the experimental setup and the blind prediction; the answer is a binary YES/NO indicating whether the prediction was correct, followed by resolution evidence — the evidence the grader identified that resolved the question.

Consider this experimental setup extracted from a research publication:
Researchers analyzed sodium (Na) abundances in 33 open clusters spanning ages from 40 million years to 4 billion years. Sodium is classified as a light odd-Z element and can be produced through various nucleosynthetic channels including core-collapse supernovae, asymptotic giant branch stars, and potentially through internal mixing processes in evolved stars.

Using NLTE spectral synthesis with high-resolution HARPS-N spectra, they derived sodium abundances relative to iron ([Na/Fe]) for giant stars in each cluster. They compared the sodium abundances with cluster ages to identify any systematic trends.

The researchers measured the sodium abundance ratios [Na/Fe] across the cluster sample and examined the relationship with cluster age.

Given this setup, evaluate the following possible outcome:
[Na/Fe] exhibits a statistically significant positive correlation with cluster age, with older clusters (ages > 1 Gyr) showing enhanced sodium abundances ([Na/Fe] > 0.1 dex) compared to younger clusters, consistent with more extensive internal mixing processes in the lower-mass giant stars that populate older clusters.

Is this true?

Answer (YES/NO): NO